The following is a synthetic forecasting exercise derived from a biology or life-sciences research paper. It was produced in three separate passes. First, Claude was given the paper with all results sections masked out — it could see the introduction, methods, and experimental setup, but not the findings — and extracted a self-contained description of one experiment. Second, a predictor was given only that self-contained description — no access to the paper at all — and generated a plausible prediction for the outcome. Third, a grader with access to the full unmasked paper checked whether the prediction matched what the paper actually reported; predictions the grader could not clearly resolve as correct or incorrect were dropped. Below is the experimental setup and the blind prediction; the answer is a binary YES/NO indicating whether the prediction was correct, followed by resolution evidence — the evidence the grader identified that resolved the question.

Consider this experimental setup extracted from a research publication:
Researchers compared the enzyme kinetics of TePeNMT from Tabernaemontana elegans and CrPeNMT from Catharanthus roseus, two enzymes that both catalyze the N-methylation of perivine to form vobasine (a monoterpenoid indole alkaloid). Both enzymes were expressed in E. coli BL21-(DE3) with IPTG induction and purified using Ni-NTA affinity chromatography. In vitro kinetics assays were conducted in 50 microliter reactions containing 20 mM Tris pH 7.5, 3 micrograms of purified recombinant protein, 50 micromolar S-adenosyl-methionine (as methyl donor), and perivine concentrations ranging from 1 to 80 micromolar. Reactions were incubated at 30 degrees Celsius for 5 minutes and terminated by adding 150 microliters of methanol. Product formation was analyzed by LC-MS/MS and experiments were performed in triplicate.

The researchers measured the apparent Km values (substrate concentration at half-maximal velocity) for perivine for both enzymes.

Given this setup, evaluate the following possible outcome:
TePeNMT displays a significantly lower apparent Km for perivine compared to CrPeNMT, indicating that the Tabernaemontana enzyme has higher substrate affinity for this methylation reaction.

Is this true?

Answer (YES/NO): YES